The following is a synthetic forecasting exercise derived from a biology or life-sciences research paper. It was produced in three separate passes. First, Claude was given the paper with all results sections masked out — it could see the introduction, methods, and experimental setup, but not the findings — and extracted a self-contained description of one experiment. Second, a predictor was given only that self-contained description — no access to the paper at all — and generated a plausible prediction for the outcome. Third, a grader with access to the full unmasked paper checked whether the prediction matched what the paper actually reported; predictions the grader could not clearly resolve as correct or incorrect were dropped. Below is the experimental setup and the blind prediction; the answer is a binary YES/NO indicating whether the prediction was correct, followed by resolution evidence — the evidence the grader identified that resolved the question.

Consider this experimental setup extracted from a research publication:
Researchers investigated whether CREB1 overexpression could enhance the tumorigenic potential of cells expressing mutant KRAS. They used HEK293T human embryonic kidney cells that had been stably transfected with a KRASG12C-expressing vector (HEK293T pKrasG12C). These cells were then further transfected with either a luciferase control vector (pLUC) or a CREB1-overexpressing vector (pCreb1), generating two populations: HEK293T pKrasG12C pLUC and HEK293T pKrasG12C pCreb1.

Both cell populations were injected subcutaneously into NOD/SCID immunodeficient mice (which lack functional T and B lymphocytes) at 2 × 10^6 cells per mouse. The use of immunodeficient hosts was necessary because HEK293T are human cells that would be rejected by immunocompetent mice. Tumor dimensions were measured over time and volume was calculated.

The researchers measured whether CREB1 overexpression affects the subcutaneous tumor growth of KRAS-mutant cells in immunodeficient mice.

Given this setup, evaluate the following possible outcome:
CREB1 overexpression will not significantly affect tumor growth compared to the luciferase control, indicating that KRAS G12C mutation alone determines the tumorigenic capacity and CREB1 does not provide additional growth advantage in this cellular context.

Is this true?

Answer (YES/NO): NO